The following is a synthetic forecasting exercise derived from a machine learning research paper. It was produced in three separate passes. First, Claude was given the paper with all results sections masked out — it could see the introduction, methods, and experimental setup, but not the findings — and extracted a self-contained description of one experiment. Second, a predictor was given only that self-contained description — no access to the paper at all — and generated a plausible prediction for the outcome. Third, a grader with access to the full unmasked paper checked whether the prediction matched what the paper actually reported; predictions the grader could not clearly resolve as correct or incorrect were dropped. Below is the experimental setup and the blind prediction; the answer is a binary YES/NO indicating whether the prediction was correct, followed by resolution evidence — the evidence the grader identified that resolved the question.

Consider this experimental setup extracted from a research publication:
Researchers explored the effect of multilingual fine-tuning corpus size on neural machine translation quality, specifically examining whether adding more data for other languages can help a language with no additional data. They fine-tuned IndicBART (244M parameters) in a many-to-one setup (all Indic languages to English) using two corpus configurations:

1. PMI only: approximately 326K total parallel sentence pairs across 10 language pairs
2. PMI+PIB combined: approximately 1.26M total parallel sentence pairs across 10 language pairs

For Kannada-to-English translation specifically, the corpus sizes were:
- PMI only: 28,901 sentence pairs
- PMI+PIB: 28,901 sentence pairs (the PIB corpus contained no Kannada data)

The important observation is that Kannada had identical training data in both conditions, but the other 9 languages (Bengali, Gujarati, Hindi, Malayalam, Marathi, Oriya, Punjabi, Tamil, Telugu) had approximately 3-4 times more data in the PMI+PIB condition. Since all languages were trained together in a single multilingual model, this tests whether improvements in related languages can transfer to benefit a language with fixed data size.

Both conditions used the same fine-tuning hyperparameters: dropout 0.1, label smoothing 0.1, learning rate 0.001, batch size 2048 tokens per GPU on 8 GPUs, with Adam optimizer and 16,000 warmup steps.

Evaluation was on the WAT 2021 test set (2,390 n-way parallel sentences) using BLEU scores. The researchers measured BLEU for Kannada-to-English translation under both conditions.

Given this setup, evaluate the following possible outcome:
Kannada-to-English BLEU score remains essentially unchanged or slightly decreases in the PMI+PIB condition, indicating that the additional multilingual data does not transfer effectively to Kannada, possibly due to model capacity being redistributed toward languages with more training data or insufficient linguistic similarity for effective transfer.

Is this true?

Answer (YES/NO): NO